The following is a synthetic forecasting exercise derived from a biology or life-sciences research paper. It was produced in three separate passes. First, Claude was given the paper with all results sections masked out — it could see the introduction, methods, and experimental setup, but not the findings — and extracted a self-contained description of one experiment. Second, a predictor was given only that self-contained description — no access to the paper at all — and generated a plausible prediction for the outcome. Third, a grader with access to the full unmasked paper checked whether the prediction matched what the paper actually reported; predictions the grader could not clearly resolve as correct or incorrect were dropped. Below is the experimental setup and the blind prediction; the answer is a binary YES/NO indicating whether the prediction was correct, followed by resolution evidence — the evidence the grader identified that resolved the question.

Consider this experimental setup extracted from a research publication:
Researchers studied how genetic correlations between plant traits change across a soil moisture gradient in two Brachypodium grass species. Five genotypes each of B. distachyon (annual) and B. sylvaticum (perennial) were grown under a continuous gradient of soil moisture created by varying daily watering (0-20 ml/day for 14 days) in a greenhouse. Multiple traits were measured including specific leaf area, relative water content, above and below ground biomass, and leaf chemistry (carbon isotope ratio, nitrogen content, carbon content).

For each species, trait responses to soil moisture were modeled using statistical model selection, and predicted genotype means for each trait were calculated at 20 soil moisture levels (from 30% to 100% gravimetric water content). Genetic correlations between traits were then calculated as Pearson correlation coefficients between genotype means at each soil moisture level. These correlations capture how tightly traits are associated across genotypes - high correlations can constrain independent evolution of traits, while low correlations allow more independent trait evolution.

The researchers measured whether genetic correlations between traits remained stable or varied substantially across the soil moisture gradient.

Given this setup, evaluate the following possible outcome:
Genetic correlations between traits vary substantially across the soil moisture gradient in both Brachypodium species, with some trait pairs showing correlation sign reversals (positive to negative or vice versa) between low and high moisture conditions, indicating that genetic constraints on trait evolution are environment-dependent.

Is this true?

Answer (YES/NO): YES